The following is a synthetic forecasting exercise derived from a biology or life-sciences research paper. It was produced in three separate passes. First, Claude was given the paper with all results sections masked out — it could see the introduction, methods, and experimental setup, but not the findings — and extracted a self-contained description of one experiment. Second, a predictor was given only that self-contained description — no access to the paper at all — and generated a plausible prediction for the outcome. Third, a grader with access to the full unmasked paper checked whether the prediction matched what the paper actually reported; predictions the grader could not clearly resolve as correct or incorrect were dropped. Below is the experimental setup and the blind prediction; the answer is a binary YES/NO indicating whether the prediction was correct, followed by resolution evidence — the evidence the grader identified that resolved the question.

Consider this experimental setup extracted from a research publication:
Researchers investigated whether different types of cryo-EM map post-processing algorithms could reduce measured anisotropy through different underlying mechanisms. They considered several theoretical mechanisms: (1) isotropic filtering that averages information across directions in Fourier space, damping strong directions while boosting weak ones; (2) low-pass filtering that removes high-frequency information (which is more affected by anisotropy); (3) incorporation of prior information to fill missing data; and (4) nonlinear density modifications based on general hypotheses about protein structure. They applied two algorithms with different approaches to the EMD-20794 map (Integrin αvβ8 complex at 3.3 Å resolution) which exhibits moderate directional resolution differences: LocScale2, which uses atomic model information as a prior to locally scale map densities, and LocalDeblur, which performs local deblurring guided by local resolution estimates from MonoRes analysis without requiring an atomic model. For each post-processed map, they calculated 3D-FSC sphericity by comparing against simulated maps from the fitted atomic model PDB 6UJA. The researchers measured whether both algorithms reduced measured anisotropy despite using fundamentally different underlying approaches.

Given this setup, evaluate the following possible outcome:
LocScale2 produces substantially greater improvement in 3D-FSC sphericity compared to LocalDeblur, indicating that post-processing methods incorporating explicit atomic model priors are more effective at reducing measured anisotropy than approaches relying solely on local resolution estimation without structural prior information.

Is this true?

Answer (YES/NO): YES